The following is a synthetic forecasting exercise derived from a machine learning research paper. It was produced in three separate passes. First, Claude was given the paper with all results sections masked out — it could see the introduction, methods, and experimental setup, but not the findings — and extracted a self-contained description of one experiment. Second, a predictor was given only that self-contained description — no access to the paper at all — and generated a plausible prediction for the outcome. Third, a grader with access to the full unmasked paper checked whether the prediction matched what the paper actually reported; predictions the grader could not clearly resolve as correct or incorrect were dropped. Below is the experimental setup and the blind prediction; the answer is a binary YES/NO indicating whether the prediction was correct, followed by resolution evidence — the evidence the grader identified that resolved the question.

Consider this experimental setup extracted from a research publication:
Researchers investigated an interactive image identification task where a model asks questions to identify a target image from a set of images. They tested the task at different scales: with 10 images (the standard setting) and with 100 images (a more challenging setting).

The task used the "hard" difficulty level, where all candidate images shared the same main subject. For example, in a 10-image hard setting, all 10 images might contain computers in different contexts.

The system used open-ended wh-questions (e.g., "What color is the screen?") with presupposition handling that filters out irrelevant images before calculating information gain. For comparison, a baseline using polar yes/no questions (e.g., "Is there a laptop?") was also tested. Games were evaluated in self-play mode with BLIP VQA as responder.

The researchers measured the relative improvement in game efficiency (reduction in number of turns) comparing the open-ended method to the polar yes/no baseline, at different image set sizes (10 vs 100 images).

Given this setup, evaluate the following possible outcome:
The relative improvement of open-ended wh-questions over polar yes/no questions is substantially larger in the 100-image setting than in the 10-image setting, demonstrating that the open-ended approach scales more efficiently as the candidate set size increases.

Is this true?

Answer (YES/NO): YES